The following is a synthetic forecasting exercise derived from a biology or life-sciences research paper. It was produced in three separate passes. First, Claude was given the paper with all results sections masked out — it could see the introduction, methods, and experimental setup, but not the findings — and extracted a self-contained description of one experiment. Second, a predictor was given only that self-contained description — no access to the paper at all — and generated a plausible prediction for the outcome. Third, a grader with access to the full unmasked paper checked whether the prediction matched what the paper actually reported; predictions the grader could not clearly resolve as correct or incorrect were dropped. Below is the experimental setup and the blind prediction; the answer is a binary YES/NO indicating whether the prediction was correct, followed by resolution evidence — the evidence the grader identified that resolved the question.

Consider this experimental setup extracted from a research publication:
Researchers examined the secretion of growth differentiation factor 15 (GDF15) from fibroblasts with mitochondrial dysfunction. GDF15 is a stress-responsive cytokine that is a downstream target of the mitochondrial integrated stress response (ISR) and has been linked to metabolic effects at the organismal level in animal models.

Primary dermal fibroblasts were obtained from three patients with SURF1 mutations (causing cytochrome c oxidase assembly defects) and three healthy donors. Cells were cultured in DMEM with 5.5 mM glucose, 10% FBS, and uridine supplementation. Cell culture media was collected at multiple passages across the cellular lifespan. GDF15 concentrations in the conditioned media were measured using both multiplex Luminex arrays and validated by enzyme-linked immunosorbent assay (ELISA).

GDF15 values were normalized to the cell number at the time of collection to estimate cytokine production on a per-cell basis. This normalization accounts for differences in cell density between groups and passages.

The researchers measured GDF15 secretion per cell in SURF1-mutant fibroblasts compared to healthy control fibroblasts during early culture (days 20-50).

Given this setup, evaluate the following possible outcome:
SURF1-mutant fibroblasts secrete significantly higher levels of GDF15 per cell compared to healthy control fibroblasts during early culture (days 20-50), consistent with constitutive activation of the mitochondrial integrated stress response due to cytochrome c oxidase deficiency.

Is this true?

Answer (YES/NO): YES